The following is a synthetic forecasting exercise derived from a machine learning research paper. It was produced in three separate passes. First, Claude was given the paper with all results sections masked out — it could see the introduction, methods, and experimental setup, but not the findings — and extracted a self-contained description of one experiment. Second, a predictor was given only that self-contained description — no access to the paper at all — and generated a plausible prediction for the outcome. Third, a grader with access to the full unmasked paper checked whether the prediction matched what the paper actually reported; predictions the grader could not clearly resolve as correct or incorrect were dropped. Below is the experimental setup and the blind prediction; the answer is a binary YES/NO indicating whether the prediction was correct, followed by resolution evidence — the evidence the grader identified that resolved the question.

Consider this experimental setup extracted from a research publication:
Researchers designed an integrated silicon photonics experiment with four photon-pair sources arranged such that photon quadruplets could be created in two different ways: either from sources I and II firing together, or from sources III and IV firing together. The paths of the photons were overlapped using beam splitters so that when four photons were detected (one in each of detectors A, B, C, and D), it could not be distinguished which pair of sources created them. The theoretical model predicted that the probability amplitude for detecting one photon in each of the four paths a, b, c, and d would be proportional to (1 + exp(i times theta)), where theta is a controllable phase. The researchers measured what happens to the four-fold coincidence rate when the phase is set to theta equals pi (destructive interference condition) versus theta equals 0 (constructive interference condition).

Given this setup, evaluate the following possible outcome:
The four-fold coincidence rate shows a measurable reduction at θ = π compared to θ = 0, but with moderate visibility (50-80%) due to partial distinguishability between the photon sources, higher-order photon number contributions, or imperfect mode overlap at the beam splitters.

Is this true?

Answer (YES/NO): YES